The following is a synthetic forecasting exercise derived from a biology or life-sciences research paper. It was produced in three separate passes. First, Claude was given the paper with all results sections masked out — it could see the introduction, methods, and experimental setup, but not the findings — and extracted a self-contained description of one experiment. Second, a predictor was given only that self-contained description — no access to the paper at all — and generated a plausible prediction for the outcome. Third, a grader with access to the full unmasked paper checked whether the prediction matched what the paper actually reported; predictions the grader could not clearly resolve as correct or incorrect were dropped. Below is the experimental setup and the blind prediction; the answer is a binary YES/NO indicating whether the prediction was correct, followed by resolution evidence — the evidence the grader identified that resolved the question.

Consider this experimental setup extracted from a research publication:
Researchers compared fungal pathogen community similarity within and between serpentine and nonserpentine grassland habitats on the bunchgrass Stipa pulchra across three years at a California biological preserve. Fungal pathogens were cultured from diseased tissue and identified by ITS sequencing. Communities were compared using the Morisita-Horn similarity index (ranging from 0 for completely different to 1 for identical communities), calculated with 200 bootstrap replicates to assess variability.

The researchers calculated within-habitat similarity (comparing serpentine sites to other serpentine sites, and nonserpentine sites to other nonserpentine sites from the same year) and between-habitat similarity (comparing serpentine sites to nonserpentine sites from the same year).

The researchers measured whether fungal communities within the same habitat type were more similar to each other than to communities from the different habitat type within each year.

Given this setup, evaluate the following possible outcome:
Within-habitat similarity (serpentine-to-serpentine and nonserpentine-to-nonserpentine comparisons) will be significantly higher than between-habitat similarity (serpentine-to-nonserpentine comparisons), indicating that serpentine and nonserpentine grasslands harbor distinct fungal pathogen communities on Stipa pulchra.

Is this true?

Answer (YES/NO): YES